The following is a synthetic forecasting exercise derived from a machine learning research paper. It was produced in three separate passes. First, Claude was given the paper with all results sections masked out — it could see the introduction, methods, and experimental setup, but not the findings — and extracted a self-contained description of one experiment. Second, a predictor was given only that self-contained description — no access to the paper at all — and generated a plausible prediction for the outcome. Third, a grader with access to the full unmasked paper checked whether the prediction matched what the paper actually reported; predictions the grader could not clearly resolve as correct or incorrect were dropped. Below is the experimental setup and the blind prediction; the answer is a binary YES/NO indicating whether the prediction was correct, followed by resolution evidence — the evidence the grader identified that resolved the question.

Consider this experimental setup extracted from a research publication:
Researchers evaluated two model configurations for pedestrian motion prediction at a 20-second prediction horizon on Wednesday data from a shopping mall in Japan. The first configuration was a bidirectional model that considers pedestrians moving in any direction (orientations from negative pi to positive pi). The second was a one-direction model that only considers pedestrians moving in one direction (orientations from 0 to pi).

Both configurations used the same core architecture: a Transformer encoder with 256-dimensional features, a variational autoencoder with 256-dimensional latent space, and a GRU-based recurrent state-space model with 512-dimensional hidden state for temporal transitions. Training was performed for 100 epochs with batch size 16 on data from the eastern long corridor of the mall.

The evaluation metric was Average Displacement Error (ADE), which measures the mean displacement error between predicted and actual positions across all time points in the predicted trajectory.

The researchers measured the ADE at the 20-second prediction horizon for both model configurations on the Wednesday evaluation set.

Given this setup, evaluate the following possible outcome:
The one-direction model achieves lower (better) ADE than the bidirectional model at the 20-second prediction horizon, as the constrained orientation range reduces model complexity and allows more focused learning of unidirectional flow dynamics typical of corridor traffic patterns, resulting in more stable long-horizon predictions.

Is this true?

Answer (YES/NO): YES